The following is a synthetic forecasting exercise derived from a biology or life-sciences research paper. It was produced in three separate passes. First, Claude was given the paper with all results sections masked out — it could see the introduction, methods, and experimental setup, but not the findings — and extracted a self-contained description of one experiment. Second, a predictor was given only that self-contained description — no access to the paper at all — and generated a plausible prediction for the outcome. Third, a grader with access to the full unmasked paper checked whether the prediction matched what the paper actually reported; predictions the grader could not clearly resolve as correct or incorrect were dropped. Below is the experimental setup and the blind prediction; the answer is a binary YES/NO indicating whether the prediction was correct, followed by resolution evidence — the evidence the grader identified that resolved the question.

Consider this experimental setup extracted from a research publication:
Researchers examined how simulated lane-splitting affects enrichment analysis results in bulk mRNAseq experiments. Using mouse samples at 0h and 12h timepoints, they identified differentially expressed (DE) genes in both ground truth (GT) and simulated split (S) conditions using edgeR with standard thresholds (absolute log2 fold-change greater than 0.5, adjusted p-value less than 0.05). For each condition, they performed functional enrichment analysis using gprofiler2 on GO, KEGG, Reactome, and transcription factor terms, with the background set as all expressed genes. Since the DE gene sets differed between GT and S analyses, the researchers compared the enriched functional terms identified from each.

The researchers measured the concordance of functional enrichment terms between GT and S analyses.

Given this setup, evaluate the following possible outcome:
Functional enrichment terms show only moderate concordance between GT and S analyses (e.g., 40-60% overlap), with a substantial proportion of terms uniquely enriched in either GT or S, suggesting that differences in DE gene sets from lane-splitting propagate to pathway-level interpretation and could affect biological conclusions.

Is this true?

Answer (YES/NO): NO